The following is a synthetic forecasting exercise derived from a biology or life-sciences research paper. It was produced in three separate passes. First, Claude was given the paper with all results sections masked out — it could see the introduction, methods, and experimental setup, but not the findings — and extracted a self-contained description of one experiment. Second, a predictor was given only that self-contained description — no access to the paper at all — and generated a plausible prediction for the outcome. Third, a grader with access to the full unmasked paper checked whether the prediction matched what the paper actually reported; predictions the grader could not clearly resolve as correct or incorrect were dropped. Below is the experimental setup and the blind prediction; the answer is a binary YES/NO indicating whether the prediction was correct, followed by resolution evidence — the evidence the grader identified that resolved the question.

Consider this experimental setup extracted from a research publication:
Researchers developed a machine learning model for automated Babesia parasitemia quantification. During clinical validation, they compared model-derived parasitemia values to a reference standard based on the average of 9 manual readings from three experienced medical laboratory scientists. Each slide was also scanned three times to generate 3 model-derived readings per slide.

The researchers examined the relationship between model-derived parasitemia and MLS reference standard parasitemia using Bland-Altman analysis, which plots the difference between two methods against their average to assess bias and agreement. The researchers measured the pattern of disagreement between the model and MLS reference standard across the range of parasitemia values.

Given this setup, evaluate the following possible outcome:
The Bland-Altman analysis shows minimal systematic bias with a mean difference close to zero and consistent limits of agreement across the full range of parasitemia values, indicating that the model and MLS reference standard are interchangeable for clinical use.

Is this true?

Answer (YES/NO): NO